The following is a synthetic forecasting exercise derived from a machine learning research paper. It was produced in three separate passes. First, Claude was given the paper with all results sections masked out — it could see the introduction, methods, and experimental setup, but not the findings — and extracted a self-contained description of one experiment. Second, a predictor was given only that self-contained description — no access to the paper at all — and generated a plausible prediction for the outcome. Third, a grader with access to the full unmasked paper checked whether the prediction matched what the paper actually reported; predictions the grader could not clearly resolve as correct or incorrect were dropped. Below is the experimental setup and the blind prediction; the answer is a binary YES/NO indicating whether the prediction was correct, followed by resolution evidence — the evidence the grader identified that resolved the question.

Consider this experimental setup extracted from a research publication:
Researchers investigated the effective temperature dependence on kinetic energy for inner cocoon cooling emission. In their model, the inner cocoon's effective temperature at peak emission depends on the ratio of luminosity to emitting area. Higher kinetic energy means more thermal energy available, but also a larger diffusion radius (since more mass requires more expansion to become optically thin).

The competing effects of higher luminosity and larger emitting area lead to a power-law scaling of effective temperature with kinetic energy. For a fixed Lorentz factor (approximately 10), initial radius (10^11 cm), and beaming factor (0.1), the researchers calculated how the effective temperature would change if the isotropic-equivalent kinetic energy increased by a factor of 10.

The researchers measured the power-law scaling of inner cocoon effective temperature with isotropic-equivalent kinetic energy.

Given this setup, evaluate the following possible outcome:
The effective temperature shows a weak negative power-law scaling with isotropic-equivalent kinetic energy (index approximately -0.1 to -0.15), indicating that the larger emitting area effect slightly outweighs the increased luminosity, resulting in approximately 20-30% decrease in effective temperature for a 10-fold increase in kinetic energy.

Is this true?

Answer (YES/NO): NO